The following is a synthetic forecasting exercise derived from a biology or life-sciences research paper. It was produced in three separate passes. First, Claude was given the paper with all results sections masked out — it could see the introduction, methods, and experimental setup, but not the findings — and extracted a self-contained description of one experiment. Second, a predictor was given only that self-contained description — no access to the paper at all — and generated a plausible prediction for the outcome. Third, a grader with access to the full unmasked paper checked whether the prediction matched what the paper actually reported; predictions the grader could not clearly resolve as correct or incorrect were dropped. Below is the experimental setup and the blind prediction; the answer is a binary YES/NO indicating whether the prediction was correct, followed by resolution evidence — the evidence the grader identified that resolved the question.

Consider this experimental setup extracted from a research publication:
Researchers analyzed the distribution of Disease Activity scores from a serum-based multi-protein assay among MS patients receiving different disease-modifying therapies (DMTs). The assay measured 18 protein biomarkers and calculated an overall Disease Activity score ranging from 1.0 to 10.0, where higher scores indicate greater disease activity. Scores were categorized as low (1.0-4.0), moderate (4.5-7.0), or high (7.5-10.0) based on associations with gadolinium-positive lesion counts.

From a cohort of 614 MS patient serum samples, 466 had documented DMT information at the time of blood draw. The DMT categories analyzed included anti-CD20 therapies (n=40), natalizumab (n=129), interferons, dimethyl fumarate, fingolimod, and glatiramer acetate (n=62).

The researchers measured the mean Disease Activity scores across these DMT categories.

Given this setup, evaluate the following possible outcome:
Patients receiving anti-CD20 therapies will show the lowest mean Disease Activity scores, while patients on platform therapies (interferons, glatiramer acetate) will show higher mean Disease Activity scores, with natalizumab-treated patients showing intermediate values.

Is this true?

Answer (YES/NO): NO